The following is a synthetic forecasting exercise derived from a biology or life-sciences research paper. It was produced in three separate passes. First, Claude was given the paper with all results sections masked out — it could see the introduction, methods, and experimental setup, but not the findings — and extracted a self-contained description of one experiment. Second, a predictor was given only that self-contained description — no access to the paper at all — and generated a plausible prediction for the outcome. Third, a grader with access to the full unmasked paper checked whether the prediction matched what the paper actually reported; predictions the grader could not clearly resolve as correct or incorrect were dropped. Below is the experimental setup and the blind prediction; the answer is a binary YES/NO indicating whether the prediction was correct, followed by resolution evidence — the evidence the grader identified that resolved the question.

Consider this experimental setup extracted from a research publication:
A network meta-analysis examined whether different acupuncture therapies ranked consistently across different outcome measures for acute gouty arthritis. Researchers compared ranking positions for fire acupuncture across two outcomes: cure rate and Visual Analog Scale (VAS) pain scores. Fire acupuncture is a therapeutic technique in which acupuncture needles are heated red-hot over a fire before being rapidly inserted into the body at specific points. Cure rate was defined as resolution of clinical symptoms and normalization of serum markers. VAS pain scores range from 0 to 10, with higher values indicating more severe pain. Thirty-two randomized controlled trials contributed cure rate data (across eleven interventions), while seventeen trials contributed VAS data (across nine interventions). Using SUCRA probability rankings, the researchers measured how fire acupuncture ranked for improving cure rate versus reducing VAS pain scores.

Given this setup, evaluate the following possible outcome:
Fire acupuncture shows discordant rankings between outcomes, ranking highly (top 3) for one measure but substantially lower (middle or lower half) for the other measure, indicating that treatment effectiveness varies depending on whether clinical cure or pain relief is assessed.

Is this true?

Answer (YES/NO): NO